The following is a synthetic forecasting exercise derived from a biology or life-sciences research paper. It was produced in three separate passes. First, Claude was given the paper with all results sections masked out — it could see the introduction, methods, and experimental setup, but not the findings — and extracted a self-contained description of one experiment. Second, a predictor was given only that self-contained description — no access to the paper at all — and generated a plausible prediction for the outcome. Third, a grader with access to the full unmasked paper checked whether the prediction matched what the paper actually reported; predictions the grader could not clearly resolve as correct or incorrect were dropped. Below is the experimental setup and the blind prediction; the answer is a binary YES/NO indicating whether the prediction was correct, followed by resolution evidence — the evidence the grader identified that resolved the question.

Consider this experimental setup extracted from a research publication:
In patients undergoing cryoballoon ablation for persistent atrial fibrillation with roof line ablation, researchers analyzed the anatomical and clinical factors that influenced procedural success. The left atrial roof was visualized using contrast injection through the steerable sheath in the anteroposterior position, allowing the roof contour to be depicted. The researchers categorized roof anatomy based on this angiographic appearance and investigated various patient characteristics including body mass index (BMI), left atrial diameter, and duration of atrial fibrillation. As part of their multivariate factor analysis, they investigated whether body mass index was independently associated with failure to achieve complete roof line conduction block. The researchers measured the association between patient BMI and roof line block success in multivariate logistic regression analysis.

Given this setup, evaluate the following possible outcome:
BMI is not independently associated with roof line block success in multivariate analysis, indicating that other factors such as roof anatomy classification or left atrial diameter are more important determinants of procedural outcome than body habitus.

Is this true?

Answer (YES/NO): NO